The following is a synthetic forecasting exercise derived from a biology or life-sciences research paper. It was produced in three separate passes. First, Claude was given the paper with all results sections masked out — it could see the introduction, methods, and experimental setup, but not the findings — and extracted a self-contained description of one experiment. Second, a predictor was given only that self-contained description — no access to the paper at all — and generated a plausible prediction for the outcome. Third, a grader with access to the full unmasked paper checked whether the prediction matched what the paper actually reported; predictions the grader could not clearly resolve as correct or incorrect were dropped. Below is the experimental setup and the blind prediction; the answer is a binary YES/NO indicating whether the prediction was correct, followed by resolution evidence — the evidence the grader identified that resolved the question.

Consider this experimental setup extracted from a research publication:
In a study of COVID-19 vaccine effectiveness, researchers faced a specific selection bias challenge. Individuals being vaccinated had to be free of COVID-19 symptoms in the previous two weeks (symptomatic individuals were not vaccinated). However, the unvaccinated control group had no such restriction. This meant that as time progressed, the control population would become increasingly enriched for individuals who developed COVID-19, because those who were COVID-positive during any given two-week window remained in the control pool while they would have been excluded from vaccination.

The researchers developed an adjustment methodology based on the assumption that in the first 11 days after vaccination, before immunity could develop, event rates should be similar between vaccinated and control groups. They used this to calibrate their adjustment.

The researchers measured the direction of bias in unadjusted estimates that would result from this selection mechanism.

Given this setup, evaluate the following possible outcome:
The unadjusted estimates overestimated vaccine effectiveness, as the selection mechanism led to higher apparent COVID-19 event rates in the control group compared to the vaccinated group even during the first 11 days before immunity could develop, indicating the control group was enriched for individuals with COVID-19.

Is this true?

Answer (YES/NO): YES